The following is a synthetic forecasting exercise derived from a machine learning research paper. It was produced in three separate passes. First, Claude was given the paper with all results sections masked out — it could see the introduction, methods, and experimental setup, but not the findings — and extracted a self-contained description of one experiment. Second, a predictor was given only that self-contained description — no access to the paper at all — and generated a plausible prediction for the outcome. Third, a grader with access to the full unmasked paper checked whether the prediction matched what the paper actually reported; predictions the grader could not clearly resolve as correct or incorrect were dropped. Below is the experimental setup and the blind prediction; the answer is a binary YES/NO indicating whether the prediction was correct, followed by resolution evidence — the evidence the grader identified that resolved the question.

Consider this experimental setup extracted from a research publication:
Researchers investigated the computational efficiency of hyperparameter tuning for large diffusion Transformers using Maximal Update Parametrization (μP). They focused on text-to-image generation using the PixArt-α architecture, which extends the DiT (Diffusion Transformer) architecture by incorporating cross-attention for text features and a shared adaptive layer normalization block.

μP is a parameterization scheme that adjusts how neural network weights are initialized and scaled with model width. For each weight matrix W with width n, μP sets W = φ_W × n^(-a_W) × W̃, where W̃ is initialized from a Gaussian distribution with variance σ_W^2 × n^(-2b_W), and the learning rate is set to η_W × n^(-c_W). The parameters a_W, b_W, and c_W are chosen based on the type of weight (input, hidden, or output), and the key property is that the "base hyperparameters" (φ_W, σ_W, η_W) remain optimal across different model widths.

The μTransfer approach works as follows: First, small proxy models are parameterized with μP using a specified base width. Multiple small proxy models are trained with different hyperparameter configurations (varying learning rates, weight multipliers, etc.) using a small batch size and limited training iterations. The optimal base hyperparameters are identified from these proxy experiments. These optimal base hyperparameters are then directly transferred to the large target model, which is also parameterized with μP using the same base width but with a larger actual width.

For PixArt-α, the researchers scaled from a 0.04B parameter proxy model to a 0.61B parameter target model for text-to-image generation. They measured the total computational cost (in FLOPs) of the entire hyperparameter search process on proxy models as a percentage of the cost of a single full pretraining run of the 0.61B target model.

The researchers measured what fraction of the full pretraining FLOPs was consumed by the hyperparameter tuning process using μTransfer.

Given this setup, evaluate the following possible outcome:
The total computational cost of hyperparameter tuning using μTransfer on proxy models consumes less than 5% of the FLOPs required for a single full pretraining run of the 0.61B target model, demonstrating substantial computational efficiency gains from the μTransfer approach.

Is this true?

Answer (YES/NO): NO